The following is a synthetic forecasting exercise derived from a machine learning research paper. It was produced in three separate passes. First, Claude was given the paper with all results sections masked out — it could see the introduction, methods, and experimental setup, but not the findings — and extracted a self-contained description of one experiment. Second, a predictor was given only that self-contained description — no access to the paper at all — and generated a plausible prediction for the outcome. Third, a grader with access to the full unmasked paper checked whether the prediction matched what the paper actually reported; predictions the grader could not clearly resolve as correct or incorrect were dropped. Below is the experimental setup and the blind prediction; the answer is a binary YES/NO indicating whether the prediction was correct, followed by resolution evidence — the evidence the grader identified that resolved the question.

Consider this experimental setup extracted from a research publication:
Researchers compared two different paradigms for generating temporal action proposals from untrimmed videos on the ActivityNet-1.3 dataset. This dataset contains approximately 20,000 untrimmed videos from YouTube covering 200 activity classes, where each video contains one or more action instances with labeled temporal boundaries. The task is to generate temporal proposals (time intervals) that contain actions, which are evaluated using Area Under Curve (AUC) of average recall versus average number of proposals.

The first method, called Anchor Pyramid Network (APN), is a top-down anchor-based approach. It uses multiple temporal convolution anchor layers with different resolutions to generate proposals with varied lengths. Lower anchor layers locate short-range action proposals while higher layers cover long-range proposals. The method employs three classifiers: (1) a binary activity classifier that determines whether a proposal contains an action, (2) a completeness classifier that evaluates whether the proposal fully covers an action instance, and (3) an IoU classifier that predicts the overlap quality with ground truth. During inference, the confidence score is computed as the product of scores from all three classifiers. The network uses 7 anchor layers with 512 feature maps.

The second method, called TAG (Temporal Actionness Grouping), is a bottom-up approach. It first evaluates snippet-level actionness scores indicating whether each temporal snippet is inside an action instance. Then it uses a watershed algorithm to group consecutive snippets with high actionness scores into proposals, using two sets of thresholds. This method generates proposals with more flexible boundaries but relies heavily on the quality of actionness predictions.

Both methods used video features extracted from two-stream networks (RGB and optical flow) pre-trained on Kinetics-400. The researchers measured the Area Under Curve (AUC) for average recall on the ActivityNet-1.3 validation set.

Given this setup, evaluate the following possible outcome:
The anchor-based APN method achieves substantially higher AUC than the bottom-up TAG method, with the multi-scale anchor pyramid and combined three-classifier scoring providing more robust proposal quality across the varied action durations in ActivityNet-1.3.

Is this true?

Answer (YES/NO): NO